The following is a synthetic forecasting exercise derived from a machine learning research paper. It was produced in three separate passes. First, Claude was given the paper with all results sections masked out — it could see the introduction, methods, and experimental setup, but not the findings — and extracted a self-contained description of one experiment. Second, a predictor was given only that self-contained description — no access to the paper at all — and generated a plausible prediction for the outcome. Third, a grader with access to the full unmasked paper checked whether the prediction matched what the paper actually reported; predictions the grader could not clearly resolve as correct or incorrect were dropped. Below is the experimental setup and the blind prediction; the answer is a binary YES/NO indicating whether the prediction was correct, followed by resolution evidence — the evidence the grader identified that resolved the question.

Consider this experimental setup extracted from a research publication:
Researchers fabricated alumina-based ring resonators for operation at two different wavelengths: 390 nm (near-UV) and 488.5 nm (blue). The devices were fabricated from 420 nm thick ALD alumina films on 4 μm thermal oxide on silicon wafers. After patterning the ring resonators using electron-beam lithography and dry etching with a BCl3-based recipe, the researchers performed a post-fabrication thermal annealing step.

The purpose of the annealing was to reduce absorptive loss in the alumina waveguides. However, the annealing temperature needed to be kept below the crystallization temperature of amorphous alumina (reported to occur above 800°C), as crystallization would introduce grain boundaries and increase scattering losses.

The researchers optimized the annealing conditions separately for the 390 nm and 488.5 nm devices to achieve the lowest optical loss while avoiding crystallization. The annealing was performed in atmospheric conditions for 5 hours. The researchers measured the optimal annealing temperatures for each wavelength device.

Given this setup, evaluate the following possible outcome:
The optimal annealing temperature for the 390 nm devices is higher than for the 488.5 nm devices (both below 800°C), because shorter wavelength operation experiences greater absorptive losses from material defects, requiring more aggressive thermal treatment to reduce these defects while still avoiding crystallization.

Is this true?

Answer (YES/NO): NO